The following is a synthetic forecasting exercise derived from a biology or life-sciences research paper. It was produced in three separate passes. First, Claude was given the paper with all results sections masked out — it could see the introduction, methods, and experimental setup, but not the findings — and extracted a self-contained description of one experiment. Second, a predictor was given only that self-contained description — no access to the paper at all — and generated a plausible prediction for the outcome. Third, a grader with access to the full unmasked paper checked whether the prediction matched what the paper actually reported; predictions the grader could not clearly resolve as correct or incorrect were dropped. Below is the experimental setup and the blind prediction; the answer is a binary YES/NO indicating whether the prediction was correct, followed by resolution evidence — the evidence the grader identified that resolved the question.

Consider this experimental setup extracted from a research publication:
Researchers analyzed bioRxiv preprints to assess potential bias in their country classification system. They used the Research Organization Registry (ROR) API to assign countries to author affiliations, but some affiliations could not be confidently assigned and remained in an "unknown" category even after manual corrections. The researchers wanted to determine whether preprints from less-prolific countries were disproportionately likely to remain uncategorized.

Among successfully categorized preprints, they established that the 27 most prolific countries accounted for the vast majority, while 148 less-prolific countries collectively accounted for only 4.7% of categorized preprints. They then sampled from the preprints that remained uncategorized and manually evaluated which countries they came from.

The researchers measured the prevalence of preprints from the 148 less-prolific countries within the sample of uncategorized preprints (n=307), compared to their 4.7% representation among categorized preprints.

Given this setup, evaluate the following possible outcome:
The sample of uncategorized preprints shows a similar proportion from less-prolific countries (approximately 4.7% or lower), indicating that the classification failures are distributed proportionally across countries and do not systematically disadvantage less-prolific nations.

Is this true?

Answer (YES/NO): NO